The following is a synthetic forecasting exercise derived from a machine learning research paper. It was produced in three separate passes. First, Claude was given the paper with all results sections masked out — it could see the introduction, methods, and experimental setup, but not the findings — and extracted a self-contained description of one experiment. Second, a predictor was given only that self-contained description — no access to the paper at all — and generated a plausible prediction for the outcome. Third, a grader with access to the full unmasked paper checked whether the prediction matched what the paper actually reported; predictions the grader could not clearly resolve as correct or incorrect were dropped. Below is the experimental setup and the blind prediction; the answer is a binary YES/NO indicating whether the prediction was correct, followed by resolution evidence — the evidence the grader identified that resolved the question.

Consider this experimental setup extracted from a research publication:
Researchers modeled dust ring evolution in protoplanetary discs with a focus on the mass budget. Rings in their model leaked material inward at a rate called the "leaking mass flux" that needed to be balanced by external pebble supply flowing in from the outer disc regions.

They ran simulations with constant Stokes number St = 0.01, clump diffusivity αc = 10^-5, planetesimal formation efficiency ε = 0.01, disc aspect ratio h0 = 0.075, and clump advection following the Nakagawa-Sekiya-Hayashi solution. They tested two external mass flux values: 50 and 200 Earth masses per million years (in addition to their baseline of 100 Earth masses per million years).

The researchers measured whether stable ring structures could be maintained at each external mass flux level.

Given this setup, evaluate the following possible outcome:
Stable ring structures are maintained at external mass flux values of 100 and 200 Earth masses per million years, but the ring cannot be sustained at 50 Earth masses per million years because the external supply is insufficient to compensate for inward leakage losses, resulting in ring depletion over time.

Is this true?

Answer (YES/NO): YES